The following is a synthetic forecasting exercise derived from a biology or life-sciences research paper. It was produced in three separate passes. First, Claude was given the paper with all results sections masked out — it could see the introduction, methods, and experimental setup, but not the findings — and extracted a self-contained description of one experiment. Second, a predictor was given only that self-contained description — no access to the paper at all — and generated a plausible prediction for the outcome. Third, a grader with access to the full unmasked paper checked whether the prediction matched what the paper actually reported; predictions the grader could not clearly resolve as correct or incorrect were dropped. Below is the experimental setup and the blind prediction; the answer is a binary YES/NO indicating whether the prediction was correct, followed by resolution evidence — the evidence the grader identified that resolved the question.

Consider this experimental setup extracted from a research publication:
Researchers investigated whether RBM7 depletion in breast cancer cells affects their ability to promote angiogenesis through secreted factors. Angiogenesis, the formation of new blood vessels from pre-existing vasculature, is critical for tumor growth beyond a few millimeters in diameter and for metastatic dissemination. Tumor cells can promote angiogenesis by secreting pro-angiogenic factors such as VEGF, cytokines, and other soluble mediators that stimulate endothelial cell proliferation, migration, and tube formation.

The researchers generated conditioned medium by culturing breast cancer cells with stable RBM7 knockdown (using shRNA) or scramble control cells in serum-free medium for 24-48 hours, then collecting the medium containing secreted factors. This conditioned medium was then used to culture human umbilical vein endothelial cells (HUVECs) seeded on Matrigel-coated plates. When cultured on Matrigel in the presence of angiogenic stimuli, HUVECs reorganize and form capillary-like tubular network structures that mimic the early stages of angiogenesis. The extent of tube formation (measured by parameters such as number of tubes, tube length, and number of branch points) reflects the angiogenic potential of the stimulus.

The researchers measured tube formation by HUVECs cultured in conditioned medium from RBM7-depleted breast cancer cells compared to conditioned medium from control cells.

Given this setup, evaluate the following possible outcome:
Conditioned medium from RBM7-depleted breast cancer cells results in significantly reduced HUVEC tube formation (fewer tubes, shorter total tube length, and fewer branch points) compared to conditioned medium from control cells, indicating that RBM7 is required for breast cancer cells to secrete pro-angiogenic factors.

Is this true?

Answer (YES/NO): NO